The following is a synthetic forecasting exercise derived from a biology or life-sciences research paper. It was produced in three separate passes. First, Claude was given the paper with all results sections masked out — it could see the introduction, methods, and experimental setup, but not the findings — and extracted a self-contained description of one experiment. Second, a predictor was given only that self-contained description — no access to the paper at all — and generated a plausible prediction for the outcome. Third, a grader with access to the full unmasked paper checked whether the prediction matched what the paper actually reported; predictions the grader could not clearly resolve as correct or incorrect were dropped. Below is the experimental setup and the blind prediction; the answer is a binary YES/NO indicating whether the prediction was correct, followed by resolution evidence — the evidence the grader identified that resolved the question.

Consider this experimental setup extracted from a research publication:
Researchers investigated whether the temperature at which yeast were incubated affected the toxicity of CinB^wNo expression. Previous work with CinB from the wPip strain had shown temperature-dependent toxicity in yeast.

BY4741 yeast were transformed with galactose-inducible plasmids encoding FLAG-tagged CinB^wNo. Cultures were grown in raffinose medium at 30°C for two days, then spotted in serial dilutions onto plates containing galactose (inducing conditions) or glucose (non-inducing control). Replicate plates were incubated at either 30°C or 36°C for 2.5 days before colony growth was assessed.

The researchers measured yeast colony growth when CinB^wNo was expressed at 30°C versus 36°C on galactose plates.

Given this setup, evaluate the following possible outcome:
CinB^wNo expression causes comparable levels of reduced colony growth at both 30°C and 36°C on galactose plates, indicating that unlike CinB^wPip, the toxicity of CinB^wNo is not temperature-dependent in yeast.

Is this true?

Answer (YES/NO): NO